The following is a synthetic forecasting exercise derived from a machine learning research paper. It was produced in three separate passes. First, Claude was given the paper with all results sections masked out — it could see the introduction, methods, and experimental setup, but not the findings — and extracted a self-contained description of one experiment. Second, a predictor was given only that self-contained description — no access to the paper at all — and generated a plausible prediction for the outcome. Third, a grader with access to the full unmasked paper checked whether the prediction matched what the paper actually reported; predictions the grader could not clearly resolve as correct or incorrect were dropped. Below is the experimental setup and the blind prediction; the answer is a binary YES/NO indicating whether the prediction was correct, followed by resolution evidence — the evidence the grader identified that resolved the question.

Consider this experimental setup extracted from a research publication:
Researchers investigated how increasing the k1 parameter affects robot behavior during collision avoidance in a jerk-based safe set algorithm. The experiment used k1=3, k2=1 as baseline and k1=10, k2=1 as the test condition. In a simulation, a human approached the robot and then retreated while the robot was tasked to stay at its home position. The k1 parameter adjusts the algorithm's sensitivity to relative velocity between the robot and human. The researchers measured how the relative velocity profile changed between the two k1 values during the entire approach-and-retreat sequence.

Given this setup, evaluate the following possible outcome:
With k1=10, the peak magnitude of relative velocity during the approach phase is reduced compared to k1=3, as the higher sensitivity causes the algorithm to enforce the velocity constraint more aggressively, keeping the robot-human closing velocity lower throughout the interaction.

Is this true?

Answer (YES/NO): YES